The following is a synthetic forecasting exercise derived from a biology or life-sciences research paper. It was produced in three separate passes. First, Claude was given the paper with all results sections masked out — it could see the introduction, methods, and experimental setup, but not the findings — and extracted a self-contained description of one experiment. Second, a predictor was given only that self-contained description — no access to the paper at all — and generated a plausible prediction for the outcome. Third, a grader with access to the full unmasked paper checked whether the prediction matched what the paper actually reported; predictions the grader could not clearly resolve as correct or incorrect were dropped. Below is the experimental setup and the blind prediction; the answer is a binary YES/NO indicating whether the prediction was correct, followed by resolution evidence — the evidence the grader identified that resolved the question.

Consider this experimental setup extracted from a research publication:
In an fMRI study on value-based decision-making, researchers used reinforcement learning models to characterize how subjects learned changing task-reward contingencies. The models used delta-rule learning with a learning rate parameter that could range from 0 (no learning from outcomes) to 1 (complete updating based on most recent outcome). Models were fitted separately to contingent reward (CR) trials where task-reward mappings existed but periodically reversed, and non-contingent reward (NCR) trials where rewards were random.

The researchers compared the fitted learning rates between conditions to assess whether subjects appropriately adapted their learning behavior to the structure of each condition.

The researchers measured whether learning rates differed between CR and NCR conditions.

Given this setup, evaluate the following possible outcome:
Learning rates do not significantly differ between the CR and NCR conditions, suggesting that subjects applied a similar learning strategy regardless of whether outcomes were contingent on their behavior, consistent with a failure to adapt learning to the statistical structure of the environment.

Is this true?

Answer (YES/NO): NO